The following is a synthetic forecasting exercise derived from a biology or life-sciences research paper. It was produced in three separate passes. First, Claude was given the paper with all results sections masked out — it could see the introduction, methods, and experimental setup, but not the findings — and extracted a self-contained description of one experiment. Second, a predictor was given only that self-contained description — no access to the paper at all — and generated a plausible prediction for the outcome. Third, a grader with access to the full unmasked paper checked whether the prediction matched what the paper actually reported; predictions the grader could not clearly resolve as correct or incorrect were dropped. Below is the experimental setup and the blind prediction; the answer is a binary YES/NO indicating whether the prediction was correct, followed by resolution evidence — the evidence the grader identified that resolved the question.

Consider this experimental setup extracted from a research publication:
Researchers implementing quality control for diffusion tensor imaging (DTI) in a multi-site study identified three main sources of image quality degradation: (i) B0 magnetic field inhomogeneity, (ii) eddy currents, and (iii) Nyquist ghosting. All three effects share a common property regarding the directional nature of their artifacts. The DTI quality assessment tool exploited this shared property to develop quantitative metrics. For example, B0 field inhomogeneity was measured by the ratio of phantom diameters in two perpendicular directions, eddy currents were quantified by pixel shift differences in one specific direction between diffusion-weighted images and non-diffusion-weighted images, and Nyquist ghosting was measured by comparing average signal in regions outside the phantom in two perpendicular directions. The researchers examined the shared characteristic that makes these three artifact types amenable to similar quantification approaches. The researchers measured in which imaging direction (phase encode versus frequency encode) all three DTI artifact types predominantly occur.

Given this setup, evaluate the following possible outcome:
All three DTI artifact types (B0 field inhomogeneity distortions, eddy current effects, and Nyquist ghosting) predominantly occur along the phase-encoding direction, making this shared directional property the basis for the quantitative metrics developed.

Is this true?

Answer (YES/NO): YES